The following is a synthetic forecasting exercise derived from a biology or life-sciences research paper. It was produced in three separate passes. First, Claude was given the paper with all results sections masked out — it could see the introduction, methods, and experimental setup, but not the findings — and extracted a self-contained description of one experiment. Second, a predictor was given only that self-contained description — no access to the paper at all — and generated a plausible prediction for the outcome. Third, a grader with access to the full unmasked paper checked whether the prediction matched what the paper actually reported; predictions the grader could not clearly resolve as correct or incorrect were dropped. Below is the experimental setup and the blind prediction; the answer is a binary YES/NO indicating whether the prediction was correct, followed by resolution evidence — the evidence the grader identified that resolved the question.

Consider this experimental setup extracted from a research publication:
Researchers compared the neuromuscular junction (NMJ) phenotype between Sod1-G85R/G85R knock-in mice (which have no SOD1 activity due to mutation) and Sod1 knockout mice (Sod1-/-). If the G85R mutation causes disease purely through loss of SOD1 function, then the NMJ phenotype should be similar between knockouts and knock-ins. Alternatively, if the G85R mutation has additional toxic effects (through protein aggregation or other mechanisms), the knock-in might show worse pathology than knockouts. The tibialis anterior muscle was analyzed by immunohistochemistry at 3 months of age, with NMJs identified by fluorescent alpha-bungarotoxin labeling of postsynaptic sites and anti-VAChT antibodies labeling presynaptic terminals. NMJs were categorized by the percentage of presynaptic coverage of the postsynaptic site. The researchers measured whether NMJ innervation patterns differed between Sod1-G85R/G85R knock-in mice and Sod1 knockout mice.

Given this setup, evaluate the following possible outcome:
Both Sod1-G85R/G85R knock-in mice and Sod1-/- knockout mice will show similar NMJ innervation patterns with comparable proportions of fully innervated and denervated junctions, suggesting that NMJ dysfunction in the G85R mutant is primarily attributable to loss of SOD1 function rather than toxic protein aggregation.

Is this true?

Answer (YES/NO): YES